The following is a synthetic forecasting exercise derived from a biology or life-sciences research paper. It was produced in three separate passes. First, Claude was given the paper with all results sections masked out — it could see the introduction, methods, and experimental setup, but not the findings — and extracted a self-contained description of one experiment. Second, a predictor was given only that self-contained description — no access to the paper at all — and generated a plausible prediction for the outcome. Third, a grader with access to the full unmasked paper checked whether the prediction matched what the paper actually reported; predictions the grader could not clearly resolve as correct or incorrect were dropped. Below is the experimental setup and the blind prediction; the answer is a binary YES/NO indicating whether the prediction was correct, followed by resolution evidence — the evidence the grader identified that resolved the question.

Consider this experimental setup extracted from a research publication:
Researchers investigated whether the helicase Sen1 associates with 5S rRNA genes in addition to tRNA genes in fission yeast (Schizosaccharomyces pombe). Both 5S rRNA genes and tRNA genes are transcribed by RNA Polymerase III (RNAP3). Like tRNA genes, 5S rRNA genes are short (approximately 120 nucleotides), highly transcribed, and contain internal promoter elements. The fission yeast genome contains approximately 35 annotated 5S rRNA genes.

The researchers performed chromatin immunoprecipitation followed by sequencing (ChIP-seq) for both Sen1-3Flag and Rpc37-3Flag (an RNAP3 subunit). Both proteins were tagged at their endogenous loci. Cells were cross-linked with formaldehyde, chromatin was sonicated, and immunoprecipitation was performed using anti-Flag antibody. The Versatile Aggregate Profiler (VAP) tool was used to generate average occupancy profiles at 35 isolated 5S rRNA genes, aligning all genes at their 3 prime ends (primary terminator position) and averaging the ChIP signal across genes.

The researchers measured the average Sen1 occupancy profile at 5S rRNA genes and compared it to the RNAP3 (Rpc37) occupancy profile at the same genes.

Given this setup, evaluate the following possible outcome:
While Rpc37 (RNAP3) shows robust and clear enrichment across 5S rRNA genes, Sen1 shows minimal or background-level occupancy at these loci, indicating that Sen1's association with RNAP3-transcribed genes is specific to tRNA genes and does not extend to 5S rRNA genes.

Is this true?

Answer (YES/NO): NO